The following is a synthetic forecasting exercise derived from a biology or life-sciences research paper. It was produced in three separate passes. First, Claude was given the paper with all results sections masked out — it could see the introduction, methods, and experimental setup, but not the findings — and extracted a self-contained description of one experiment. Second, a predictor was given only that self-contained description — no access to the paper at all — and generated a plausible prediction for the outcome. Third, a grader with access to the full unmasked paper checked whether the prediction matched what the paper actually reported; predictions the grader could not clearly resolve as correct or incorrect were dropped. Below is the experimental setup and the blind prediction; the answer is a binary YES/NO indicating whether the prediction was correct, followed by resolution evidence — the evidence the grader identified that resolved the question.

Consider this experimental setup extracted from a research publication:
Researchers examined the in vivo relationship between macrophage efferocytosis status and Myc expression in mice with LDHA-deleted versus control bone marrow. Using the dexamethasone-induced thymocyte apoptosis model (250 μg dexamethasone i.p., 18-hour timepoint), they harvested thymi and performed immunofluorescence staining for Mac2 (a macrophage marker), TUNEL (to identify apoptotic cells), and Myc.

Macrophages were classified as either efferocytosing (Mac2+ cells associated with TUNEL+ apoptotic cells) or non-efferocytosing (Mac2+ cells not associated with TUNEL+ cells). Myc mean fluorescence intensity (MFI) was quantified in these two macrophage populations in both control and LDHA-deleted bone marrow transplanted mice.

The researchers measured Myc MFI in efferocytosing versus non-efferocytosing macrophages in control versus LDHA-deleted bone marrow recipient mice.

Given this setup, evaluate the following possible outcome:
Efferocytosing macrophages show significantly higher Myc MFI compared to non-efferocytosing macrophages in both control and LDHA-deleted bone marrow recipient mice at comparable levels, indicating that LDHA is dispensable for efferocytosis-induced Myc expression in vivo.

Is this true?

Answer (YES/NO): NO